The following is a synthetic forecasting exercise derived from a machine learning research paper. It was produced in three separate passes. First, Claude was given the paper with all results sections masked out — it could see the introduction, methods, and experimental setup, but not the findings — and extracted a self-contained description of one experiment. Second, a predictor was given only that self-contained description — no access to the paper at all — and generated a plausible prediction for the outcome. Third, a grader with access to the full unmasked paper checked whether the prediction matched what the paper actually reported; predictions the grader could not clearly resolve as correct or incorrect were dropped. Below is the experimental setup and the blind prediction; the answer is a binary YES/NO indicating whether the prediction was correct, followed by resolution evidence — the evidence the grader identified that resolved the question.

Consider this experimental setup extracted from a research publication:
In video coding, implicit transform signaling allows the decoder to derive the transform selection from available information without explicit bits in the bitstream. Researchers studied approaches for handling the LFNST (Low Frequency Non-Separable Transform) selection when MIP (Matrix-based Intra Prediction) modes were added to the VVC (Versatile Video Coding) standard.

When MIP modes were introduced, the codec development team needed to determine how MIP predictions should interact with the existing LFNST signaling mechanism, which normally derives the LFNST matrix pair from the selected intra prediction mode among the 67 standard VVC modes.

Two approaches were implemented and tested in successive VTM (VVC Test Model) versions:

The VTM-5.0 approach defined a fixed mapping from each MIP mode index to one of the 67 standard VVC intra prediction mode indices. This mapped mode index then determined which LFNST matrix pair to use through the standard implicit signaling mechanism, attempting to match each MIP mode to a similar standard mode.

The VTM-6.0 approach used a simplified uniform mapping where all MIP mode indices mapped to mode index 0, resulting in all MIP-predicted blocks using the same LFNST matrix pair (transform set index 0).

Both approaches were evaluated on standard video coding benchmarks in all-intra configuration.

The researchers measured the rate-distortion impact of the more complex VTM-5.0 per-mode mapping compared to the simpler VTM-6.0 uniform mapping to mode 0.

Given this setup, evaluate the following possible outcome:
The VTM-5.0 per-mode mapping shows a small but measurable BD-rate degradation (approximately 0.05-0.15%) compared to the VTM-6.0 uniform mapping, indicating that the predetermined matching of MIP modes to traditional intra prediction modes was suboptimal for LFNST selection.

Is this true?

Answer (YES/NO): NO